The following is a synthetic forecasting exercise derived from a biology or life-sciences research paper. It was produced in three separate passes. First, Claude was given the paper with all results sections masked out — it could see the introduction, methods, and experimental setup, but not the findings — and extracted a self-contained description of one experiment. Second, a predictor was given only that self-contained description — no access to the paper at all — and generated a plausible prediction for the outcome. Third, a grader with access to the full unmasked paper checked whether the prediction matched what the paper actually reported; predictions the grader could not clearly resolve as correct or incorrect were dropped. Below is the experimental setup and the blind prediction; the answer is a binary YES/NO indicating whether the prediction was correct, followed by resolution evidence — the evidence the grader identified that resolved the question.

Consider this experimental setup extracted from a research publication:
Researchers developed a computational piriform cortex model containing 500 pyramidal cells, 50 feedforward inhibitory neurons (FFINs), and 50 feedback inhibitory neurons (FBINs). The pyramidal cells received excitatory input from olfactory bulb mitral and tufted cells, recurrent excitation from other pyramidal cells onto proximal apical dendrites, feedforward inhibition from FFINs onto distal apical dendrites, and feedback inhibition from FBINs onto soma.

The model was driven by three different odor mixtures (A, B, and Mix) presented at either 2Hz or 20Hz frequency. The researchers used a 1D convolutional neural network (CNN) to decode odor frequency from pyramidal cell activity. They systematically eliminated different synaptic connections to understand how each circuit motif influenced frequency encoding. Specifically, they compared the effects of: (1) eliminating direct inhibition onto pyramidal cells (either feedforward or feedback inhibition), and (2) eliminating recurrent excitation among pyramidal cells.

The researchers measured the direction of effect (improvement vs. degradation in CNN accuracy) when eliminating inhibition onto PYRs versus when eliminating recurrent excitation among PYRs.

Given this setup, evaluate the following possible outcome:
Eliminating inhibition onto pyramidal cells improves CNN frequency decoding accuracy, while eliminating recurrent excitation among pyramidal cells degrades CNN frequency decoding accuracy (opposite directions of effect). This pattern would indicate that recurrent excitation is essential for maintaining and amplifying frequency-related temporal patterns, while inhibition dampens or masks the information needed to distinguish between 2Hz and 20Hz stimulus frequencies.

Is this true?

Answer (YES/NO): YES